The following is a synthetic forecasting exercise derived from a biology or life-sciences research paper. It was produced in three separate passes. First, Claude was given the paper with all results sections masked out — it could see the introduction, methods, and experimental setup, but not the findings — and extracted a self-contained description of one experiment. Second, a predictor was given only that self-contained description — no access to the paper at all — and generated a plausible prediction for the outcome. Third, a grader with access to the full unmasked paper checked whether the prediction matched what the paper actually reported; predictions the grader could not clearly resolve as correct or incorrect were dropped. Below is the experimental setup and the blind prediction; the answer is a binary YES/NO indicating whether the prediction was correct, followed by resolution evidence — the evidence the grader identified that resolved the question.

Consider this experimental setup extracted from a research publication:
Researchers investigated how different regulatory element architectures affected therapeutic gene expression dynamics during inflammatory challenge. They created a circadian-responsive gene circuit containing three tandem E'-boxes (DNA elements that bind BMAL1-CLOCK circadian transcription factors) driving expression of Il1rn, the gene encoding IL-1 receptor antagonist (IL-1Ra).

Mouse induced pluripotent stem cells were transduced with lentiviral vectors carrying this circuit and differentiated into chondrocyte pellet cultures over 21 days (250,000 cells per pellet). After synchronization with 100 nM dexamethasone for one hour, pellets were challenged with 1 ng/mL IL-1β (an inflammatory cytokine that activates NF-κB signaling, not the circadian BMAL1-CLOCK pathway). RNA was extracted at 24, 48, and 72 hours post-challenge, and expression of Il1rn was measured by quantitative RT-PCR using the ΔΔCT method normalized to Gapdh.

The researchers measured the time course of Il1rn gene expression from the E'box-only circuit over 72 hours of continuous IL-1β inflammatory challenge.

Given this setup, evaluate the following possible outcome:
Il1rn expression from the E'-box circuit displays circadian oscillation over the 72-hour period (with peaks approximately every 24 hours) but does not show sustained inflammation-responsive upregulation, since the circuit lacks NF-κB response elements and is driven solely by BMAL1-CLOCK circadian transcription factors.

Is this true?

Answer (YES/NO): NO